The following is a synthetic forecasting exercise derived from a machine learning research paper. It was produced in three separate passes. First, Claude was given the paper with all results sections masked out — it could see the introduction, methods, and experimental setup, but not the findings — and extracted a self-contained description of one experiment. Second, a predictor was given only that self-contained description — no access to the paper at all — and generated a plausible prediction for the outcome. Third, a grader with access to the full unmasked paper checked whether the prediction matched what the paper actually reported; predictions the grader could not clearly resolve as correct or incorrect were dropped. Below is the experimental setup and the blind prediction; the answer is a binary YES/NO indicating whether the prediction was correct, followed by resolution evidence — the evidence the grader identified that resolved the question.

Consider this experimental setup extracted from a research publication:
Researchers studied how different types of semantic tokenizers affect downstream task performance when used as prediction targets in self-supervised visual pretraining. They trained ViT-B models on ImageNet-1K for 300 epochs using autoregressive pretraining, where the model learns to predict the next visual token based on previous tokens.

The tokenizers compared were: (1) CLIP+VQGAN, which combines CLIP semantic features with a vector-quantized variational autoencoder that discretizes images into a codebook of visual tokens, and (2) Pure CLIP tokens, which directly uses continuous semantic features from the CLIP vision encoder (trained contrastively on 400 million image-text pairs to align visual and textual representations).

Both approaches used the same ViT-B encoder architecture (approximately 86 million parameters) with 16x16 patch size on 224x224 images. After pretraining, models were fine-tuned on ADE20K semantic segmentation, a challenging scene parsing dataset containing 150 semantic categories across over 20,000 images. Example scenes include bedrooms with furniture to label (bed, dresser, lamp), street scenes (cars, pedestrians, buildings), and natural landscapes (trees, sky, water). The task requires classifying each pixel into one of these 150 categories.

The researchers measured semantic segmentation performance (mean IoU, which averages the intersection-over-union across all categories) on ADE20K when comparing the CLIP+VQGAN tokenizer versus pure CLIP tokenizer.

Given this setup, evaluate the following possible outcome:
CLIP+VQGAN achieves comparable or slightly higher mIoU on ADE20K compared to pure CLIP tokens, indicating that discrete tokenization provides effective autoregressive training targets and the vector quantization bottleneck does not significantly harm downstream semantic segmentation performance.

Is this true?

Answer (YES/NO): NO